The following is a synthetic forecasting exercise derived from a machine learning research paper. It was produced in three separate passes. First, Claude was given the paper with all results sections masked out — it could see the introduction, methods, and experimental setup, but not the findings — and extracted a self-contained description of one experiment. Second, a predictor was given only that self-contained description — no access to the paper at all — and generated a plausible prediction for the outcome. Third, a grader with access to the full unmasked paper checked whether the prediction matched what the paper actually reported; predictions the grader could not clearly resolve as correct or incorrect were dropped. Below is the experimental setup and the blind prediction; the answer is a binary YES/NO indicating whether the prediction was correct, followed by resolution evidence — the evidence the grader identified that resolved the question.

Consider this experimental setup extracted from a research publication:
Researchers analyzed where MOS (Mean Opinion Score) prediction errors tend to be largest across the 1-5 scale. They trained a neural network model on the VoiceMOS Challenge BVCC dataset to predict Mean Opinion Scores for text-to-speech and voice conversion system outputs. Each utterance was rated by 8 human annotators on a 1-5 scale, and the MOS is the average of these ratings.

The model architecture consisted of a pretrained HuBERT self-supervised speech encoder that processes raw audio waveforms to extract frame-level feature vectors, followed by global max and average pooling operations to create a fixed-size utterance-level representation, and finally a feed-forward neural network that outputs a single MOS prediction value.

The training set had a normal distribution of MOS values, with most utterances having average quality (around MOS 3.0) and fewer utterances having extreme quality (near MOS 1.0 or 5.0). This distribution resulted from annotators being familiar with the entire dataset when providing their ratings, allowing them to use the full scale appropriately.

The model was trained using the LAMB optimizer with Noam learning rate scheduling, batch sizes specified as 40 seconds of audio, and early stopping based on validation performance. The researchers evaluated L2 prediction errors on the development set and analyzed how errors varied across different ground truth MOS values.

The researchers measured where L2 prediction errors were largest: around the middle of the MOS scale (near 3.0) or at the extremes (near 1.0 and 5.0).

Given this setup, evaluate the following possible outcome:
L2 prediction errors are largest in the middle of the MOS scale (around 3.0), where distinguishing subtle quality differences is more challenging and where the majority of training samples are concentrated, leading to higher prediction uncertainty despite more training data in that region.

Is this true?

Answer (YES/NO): NO